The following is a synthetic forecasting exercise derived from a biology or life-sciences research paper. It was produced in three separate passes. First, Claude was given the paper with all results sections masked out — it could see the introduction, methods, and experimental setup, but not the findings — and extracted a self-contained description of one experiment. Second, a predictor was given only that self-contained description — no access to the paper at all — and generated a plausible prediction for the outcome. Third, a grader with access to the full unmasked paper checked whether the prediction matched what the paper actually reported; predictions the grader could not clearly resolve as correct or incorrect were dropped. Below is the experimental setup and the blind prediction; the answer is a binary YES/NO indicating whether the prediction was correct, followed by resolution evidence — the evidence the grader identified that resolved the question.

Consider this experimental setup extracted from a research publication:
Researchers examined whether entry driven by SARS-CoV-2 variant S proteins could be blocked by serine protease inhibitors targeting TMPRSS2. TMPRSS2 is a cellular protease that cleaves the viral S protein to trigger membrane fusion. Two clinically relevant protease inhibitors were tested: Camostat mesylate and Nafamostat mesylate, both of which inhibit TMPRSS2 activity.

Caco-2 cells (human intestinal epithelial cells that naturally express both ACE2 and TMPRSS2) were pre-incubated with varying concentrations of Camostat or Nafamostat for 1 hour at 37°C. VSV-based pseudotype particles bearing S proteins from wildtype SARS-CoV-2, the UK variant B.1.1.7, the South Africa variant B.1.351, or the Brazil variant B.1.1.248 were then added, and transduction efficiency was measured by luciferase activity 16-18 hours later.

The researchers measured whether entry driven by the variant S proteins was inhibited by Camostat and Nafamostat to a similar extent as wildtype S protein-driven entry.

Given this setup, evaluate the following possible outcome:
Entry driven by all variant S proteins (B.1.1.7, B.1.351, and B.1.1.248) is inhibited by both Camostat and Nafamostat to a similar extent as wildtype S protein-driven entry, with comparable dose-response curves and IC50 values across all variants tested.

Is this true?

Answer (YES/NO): YES